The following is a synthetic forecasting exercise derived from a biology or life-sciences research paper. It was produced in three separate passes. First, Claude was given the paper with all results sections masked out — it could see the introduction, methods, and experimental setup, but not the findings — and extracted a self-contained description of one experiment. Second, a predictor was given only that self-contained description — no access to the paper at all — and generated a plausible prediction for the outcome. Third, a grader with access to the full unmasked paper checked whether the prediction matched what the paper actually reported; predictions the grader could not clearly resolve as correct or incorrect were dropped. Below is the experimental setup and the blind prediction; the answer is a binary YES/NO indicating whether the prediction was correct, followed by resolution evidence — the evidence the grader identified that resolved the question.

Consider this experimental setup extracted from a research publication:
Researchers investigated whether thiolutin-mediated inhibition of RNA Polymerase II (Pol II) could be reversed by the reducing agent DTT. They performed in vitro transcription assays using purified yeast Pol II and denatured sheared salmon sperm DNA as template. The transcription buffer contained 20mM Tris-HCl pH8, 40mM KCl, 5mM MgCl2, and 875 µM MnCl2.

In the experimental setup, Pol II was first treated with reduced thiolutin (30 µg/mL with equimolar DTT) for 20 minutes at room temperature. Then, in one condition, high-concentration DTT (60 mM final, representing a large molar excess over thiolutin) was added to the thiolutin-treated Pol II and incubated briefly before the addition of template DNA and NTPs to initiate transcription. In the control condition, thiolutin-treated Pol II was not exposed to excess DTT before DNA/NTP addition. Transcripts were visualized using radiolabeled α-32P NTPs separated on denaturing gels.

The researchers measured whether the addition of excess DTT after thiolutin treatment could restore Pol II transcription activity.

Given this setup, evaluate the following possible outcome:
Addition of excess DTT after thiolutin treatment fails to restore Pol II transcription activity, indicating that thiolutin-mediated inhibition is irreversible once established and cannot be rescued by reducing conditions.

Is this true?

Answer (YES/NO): NO